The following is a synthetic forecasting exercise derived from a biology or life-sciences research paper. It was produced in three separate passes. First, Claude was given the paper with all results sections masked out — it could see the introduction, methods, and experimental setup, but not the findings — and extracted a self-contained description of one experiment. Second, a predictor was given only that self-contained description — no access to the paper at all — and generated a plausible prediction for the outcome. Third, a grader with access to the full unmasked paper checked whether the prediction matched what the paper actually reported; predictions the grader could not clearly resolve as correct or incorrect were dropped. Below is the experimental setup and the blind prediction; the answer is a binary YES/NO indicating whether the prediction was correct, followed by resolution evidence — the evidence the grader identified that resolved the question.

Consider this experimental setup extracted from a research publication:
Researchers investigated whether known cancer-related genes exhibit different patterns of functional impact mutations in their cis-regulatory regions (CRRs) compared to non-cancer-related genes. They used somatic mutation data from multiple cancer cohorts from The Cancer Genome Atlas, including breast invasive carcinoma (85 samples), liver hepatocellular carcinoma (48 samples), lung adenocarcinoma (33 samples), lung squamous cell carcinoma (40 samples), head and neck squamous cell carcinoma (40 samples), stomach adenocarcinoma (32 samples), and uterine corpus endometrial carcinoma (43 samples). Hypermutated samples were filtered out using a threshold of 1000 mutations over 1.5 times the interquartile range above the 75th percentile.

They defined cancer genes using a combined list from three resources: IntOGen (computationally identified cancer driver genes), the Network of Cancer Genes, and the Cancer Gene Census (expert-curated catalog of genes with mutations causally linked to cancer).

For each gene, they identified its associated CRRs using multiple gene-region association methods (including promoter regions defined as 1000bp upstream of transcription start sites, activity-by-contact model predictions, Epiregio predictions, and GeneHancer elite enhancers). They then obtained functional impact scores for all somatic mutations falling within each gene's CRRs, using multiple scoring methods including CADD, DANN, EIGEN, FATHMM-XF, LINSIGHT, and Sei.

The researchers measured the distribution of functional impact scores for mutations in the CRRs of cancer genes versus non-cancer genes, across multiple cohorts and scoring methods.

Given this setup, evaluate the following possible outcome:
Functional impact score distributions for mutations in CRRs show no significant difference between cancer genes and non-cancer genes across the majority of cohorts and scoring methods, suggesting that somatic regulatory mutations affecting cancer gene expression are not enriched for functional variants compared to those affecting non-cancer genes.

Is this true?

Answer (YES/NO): NO